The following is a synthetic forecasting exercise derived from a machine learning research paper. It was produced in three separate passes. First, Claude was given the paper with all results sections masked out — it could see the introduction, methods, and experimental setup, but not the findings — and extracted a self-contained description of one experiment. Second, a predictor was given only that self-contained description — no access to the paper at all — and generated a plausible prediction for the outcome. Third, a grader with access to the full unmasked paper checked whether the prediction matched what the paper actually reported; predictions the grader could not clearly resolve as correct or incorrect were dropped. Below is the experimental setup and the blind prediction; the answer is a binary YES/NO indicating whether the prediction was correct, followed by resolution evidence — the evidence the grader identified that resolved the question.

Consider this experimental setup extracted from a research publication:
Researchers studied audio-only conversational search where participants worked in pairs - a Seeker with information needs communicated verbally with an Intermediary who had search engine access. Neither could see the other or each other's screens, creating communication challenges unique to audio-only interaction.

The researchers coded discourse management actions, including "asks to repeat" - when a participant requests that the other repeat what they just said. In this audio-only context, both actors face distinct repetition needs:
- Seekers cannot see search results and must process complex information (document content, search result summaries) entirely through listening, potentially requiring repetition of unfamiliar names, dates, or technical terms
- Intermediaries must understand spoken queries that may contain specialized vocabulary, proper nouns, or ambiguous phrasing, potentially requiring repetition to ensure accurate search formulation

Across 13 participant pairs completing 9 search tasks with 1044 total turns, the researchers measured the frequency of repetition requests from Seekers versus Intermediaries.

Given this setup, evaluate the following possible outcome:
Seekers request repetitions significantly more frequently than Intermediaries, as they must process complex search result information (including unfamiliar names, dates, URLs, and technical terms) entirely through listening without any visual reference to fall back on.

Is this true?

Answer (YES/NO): NO